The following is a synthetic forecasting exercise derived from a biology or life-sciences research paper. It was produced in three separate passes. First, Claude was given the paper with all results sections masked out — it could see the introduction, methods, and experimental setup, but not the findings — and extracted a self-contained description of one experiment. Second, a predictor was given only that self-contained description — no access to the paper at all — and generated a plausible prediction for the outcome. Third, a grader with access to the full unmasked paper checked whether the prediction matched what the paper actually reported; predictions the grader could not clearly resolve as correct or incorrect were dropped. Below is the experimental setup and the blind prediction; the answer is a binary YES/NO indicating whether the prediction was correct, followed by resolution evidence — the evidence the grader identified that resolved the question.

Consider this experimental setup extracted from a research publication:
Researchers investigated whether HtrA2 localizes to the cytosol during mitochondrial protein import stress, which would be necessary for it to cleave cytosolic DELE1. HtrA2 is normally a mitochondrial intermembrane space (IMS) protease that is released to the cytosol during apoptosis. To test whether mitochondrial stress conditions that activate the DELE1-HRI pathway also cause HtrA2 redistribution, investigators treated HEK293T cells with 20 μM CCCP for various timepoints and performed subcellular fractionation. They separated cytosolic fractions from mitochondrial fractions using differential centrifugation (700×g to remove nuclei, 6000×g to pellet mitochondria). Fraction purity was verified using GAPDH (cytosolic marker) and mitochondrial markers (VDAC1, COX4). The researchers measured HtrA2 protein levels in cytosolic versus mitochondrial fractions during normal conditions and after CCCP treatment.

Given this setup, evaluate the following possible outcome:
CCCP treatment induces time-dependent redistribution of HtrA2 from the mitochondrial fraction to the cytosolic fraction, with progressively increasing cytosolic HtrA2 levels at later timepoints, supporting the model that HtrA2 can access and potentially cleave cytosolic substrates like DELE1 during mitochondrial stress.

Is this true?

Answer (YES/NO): NO